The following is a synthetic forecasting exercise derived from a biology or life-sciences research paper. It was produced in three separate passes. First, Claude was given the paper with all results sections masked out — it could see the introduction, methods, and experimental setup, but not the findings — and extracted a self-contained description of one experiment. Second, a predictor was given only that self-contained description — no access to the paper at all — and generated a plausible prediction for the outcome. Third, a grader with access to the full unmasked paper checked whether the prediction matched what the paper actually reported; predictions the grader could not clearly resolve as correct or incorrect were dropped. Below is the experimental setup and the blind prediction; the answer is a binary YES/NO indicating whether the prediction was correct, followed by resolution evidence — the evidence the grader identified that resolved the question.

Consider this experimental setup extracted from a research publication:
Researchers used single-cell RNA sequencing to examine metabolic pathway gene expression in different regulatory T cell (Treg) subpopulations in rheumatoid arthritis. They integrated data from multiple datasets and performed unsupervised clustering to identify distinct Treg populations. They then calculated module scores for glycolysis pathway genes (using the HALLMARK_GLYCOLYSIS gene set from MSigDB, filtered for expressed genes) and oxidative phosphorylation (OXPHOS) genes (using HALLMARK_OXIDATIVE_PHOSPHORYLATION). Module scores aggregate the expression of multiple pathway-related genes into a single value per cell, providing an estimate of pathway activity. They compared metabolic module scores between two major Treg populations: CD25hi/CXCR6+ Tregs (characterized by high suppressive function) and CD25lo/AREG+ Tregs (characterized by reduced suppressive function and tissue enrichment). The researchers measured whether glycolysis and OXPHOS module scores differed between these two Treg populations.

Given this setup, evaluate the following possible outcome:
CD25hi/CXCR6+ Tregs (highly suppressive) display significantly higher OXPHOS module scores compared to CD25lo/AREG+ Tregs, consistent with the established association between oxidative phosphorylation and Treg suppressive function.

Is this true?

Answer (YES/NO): YES